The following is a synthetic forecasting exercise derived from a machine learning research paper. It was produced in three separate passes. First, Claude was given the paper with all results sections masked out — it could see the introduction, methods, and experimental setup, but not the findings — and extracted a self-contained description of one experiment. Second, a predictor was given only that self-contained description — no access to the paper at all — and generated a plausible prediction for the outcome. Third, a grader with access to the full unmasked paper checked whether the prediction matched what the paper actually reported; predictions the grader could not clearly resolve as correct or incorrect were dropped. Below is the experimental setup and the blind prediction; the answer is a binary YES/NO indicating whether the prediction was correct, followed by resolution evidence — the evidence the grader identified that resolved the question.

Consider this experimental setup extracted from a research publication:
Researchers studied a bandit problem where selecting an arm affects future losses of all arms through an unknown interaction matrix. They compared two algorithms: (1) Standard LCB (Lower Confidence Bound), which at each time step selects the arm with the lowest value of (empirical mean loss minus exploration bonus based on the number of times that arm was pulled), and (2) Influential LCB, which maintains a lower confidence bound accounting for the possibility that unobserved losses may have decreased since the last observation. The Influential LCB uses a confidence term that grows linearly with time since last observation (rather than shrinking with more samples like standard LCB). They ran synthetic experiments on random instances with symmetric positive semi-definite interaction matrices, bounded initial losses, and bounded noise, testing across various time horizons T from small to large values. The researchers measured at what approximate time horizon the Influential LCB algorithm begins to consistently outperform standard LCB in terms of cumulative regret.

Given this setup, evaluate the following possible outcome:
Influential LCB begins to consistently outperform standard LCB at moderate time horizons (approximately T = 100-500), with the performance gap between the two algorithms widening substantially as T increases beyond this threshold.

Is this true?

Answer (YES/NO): NO